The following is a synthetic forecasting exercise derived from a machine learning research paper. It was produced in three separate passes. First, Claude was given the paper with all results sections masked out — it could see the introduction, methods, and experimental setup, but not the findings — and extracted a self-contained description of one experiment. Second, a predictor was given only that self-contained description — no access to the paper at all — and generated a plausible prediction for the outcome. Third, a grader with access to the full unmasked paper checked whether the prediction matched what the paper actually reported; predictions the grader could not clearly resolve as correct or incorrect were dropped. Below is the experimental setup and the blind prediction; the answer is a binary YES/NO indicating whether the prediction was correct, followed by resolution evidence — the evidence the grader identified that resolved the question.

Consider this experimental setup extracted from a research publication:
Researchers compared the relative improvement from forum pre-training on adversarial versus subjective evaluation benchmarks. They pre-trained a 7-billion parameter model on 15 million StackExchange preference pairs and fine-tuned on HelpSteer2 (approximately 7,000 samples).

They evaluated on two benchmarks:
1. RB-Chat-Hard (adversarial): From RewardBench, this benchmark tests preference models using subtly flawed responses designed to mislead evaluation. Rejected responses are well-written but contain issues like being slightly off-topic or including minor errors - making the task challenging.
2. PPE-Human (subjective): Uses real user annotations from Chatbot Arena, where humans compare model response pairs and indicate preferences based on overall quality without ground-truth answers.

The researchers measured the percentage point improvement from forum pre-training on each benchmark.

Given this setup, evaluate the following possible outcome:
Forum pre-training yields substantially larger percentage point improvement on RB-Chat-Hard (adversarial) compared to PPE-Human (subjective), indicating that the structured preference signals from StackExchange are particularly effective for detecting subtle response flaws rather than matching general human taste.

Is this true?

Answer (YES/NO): YES